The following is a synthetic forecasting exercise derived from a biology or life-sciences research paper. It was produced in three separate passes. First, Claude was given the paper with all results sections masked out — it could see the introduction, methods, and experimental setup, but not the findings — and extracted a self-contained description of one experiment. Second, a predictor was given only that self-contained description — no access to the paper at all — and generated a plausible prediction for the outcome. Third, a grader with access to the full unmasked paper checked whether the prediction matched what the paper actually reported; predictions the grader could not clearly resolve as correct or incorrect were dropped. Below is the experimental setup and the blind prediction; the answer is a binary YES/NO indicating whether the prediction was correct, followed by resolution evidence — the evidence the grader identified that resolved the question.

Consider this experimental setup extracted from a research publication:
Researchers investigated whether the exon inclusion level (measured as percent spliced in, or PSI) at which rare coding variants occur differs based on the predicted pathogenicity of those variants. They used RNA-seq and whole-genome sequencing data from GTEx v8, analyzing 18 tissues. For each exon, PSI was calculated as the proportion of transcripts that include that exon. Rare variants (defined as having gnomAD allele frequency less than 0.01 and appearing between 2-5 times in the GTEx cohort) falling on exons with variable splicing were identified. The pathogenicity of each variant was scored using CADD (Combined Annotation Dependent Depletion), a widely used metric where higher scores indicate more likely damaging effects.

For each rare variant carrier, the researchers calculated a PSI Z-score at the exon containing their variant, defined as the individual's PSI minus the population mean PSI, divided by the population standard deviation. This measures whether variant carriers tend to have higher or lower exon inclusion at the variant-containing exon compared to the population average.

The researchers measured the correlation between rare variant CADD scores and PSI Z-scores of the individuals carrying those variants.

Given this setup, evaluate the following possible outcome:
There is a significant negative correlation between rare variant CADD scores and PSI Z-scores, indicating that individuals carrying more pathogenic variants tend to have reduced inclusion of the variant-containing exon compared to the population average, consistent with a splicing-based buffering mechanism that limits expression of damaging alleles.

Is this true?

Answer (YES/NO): YES